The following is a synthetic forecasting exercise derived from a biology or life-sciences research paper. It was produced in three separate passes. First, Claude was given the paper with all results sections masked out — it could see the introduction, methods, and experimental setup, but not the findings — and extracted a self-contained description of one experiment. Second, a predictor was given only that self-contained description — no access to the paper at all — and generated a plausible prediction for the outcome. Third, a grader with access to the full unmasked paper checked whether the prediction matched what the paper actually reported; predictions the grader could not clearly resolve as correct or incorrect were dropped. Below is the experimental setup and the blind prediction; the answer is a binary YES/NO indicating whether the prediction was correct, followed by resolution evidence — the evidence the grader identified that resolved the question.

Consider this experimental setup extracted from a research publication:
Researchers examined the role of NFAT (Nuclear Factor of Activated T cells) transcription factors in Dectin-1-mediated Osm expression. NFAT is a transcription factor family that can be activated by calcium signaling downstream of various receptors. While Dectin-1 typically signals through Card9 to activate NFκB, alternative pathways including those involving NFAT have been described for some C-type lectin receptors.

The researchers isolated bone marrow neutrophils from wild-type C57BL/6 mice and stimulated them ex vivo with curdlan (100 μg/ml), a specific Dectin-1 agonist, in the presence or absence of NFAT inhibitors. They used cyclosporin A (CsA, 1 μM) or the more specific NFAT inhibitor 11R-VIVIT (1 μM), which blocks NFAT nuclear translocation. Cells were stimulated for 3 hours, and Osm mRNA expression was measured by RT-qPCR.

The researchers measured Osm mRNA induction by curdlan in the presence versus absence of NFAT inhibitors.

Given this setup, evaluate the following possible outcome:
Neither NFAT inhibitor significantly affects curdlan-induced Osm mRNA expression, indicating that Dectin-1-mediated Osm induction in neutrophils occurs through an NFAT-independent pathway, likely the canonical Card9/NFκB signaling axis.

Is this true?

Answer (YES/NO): NO